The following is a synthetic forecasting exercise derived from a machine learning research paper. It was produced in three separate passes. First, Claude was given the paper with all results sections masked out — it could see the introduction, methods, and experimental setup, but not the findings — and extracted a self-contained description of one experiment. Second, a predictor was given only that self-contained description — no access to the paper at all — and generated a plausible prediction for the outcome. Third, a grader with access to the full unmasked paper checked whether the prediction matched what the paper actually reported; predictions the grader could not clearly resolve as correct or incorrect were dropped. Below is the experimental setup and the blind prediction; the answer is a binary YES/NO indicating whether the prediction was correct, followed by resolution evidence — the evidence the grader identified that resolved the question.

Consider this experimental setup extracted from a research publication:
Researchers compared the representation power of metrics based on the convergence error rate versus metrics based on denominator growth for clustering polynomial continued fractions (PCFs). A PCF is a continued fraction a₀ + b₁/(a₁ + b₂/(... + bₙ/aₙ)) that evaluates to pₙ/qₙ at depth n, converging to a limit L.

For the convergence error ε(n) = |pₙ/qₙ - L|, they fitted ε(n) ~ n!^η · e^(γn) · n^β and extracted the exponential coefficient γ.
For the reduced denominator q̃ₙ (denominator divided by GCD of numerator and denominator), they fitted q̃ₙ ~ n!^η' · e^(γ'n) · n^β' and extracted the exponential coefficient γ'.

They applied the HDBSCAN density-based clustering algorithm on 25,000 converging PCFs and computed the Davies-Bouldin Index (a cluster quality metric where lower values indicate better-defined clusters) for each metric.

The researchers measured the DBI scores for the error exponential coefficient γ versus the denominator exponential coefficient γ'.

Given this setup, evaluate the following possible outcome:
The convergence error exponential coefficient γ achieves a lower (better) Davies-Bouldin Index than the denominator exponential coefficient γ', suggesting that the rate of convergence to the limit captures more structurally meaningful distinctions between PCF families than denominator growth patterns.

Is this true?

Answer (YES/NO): NO